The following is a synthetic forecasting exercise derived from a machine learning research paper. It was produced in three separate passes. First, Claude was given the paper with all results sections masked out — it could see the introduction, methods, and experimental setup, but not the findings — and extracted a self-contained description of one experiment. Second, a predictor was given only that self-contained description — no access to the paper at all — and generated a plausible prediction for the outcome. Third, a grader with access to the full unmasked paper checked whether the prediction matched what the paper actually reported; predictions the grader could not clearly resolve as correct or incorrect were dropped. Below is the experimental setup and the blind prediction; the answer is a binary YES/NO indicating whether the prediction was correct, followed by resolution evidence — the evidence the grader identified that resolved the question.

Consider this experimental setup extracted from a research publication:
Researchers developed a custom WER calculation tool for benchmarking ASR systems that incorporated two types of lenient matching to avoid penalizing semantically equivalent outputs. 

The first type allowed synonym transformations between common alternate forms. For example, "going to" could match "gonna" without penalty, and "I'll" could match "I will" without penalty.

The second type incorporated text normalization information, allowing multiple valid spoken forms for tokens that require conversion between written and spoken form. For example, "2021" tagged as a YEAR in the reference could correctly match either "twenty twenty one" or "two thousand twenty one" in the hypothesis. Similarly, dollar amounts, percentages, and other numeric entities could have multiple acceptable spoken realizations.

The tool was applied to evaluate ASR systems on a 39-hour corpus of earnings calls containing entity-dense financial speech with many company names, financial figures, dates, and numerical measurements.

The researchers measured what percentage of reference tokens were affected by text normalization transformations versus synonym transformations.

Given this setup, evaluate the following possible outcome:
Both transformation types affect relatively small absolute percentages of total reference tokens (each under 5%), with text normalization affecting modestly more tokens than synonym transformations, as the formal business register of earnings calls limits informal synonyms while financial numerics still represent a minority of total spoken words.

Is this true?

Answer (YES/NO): NO